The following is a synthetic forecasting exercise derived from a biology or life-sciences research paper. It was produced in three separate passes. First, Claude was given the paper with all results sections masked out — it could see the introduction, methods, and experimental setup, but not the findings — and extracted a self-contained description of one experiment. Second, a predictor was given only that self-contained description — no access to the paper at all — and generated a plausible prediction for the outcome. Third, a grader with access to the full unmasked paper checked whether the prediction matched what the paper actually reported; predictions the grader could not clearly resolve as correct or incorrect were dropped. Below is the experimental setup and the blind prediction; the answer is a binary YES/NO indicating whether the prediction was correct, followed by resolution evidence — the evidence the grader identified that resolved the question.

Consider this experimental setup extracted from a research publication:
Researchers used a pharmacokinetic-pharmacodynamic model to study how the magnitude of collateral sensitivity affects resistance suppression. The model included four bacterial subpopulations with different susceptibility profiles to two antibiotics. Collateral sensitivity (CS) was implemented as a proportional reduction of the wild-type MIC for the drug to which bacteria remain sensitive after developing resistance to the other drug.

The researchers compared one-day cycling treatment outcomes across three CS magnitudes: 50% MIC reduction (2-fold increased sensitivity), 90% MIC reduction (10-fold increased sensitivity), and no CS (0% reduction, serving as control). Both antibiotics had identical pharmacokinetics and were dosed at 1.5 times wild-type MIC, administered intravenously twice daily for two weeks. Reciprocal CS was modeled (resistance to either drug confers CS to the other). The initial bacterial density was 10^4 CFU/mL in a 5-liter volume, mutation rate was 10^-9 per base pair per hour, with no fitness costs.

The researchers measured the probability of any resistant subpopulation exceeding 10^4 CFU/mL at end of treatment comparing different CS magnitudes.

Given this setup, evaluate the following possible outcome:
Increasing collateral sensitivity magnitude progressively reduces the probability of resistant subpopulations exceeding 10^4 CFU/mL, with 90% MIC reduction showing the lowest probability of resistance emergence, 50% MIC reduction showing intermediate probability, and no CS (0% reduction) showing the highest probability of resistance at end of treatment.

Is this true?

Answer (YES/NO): NO